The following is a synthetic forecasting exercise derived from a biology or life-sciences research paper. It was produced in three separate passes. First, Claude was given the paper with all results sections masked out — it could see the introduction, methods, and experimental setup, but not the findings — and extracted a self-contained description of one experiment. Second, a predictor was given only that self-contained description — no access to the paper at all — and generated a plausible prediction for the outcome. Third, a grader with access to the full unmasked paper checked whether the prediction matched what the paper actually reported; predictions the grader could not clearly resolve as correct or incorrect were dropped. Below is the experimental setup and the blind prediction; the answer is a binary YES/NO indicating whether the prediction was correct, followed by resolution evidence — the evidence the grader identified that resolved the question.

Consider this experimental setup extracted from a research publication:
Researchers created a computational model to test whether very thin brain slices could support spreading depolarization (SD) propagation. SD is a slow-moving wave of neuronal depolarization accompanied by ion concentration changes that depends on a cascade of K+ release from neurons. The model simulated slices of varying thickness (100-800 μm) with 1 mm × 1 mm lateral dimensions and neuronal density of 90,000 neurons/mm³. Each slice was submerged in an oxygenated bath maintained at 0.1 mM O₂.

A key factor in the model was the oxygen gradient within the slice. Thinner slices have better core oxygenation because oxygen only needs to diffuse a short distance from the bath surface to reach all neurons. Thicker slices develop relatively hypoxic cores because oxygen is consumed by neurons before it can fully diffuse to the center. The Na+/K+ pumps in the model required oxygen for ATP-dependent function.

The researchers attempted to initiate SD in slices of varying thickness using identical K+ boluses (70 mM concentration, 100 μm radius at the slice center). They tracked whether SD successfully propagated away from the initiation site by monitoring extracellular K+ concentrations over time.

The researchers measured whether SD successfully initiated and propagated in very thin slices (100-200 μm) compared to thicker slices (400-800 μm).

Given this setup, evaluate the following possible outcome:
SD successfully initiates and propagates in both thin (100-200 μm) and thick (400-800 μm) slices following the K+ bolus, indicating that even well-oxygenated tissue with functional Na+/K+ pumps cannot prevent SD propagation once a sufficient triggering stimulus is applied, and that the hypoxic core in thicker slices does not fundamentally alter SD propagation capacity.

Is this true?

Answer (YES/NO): NO